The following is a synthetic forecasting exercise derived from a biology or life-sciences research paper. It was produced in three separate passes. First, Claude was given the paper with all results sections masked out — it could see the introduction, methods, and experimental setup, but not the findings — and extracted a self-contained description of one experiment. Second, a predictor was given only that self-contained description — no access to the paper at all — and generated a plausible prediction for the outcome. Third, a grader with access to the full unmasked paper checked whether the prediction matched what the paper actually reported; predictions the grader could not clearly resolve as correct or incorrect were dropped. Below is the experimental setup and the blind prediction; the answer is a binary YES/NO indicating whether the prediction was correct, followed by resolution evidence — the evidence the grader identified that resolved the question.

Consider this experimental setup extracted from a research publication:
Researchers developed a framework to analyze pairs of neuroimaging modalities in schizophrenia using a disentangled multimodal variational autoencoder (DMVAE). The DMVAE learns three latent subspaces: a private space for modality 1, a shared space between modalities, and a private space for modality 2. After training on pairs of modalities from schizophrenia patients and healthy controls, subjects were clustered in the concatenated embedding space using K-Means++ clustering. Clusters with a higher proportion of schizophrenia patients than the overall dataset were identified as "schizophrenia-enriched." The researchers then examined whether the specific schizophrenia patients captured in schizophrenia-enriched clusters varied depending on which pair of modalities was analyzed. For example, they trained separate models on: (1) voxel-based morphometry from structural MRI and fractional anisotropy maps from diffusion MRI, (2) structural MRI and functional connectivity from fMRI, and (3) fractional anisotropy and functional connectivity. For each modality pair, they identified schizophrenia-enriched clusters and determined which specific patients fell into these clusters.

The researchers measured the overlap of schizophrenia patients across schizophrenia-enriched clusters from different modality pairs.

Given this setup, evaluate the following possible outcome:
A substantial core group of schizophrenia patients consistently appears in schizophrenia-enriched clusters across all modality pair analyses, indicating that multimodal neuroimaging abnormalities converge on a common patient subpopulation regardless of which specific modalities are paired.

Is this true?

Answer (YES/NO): NO